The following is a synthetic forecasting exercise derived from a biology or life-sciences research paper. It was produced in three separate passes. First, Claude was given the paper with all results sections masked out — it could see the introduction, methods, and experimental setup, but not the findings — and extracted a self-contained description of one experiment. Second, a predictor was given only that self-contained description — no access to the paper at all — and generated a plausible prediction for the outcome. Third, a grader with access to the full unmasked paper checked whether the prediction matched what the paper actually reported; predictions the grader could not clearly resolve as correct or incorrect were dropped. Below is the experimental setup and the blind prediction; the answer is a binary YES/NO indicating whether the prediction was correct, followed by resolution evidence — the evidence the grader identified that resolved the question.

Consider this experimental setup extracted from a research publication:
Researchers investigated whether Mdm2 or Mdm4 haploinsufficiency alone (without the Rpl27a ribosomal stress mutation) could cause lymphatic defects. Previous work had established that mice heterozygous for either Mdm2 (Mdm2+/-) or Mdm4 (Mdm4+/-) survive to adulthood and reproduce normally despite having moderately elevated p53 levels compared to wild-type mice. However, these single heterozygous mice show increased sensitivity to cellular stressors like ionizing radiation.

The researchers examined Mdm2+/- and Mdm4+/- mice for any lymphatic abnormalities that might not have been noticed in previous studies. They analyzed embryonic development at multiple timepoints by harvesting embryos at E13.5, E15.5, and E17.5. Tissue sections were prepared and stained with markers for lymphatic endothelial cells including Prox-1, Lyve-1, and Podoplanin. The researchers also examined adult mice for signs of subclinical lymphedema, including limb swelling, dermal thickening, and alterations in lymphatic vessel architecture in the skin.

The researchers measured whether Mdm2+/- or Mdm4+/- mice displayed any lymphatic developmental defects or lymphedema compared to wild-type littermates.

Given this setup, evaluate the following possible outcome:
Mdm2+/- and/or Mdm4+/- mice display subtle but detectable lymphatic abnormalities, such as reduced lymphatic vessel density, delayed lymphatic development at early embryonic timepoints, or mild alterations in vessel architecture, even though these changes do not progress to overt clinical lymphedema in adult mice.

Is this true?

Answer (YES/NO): NO